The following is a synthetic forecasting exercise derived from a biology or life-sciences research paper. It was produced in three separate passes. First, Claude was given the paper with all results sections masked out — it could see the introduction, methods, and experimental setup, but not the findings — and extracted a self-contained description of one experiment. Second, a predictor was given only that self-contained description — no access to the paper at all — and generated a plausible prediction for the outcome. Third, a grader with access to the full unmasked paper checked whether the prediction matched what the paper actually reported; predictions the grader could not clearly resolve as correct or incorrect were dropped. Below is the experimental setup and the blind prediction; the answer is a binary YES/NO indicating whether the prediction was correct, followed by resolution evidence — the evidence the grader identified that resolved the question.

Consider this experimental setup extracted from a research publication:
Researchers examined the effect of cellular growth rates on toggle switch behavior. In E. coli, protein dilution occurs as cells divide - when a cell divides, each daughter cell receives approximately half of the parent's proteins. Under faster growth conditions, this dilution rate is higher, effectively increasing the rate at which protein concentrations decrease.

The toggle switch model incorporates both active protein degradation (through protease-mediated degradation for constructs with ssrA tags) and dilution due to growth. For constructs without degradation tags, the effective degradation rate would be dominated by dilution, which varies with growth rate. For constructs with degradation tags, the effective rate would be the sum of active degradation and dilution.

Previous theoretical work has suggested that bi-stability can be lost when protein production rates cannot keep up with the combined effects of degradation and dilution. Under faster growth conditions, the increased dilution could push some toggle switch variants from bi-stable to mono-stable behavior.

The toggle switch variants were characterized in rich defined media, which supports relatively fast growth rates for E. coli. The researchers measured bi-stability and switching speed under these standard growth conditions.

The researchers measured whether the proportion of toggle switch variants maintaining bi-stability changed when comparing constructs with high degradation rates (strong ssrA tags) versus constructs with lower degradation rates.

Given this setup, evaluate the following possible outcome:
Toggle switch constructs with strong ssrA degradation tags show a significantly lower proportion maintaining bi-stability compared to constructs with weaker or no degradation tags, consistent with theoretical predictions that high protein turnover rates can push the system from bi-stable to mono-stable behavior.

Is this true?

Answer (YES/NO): YES